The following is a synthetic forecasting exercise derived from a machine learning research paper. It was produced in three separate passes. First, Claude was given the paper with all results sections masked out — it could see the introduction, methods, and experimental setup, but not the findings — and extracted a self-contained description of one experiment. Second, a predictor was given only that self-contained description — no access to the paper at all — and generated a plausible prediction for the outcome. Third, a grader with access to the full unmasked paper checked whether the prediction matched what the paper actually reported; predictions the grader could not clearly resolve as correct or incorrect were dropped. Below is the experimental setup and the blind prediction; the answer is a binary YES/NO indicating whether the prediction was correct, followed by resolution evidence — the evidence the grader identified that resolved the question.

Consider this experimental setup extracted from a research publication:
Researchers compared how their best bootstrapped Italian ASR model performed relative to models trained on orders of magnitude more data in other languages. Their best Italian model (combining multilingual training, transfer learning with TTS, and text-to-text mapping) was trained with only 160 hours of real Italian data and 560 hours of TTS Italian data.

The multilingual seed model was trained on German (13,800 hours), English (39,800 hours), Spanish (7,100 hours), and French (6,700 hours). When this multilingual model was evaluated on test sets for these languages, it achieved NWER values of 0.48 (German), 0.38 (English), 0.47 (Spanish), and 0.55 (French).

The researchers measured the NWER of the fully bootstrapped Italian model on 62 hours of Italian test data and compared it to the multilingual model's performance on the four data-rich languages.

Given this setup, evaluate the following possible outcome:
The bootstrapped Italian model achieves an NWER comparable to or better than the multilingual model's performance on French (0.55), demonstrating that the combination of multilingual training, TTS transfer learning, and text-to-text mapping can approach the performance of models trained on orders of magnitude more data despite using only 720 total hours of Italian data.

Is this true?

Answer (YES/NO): YES